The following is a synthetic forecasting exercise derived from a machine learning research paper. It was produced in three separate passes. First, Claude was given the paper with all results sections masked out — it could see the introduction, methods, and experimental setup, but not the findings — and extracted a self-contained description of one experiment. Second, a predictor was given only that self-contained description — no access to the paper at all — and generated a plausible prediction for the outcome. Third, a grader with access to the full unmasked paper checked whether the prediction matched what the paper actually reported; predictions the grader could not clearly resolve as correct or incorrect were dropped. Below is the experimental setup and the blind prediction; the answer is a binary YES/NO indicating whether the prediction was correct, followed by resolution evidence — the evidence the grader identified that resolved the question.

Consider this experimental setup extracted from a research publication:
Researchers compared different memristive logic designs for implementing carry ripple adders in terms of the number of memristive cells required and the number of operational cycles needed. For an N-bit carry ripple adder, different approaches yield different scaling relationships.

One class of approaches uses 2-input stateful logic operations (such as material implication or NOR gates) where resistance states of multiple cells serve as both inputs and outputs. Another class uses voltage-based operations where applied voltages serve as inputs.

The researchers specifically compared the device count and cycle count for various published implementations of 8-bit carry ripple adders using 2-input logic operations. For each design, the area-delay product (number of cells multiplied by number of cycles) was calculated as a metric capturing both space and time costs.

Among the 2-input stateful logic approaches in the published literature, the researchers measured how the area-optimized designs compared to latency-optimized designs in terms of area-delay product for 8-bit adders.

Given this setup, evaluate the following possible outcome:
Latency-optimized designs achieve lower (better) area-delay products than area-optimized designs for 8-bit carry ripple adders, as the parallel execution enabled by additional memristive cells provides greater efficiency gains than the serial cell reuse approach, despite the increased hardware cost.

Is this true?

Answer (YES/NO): NO